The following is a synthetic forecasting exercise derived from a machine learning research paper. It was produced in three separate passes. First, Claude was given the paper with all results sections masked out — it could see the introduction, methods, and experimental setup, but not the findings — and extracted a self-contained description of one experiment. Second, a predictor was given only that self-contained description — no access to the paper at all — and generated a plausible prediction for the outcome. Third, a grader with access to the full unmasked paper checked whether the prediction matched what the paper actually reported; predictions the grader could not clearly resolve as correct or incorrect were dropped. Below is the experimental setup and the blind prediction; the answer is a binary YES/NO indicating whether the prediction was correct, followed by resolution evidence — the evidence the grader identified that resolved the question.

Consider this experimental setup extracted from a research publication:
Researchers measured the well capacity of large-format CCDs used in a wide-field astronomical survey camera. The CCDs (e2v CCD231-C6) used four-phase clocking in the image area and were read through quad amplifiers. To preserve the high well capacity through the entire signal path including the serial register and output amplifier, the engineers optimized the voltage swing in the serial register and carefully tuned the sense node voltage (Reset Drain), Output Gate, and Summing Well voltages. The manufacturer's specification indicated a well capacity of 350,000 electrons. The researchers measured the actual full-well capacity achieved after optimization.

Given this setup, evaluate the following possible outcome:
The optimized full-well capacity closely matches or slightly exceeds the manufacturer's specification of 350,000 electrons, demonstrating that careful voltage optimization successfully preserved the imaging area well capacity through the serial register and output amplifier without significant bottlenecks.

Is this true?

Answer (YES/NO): YES